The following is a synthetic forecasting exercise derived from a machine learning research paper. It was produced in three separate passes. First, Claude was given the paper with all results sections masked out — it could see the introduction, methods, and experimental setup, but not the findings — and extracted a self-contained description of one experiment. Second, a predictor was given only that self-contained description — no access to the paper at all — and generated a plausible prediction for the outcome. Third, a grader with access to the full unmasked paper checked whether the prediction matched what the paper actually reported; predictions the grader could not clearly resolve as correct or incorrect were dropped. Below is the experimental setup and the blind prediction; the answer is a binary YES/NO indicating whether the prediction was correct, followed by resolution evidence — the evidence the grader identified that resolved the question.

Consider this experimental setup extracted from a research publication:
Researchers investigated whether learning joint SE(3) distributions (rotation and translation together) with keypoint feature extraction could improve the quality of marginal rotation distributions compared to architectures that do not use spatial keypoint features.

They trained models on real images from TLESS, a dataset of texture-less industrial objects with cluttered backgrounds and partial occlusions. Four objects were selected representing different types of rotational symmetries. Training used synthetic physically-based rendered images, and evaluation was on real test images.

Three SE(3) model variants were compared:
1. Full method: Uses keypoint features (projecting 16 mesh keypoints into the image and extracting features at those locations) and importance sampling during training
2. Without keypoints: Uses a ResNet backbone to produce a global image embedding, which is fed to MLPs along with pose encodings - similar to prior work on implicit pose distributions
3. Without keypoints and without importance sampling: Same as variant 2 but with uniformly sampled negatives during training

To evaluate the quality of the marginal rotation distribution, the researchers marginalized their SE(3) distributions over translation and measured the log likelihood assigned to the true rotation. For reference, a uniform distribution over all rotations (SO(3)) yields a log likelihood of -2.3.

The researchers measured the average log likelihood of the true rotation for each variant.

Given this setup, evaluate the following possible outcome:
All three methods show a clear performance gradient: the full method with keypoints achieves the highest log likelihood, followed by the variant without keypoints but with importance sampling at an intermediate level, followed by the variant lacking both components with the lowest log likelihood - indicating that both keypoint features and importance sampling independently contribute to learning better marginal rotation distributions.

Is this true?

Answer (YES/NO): YES